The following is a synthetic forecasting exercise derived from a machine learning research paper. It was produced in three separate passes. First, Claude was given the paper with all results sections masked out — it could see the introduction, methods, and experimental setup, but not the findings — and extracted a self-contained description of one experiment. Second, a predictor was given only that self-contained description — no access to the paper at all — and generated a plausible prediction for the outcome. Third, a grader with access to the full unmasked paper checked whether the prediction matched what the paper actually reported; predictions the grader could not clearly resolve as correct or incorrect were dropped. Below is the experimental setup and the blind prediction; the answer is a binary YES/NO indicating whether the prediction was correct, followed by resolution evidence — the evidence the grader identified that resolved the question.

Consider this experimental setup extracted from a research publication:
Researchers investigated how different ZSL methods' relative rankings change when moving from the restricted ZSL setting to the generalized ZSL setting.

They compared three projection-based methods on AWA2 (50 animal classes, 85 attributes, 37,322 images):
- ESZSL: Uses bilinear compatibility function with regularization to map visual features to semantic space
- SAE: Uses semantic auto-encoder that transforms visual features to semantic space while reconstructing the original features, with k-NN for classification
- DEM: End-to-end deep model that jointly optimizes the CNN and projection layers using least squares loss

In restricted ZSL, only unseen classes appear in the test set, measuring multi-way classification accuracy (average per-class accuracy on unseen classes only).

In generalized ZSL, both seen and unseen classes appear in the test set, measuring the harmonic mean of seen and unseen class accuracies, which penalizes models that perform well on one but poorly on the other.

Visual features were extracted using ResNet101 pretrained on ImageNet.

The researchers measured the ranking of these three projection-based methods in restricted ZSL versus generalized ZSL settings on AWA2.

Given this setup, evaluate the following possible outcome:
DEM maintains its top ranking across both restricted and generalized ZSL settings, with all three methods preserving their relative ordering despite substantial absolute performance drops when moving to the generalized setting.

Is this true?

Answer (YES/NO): YES